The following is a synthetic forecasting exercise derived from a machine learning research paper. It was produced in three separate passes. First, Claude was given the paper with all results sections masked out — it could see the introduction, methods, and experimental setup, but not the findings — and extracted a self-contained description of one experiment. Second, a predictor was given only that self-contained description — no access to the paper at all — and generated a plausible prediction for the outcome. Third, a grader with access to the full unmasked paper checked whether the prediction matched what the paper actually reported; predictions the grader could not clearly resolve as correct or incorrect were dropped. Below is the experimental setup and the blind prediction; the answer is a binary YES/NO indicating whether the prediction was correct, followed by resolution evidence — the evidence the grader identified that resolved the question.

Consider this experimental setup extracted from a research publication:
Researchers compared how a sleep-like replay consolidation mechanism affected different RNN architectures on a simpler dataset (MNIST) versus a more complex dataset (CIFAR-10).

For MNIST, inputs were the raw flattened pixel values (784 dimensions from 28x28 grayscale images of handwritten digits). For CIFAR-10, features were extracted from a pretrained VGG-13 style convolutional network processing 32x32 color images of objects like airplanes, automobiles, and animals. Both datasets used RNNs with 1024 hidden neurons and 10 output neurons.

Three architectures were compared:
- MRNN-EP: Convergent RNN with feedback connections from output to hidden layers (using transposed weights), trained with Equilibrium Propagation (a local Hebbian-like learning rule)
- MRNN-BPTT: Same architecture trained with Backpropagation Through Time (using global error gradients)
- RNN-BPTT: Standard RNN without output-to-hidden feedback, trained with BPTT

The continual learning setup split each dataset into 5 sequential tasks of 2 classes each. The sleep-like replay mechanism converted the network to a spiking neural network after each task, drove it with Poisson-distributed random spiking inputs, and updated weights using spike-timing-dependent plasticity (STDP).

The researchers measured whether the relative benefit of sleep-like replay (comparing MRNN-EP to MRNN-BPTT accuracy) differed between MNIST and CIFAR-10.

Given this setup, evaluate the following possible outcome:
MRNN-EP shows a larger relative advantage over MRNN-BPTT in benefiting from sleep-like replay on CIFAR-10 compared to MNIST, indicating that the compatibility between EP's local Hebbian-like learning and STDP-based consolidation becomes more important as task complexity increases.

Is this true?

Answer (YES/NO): YES